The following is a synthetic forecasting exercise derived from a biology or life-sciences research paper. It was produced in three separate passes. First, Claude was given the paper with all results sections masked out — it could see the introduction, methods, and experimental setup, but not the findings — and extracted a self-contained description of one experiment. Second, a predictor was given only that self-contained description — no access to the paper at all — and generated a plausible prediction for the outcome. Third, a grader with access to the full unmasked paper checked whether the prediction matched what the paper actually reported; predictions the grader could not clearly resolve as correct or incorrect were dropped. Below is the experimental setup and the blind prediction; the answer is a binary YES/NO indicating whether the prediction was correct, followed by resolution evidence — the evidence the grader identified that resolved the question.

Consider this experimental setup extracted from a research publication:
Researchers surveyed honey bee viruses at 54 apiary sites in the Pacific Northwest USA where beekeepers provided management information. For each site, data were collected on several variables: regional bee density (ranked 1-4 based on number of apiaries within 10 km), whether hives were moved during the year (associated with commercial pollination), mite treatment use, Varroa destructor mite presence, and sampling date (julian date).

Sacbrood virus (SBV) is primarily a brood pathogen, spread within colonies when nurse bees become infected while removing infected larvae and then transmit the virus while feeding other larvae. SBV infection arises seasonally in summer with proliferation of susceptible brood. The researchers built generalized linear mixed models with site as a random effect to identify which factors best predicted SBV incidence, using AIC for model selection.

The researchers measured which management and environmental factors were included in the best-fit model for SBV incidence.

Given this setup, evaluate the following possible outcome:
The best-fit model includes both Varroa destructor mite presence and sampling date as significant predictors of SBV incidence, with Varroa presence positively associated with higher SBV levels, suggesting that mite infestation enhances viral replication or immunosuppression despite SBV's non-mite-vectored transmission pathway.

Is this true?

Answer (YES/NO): NO